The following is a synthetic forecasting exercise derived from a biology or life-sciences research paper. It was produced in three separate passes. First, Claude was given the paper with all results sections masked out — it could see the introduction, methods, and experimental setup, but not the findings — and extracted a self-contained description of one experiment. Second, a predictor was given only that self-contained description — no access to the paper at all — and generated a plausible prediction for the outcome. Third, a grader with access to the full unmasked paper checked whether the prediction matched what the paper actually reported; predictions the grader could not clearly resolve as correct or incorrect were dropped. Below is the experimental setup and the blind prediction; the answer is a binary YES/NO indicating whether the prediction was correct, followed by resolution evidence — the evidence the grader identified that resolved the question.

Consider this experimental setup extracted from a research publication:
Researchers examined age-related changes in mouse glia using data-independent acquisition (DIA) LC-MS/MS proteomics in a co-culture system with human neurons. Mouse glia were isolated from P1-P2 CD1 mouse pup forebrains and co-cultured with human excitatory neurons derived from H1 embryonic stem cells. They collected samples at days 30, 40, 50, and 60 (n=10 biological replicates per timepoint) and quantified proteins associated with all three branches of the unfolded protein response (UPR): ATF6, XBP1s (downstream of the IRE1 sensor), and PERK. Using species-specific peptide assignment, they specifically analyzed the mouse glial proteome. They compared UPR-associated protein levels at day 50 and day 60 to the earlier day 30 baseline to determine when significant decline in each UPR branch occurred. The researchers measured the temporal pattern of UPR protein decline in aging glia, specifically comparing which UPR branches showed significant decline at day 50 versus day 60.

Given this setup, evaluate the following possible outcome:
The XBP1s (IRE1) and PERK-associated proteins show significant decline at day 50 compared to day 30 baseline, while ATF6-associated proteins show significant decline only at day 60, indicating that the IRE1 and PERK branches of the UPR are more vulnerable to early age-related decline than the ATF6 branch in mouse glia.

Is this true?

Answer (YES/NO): YES